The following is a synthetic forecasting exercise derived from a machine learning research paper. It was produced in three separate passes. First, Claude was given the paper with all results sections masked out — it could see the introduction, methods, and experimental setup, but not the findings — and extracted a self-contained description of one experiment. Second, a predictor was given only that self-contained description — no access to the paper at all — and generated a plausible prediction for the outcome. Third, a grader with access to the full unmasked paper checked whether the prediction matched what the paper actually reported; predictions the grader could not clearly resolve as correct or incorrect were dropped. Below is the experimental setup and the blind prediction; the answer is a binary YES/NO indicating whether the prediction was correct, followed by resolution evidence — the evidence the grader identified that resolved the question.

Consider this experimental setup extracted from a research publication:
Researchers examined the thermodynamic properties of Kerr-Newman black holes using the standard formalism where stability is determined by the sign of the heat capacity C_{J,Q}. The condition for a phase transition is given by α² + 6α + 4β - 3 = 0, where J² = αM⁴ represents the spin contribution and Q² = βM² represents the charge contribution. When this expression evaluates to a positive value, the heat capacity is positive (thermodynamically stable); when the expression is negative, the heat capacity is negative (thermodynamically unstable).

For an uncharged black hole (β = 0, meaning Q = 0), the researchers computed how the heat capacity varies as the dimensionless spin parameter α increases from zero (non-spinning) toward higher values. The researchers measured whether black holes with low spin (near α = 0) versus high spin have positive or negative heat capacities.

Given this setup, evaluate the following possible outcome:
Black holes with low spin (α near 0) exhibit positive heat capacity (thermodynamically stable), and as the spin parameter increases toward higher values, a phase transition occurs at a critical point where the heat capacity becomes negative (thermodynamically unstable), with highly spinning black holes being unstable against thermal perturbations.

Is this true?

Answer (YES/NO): NO